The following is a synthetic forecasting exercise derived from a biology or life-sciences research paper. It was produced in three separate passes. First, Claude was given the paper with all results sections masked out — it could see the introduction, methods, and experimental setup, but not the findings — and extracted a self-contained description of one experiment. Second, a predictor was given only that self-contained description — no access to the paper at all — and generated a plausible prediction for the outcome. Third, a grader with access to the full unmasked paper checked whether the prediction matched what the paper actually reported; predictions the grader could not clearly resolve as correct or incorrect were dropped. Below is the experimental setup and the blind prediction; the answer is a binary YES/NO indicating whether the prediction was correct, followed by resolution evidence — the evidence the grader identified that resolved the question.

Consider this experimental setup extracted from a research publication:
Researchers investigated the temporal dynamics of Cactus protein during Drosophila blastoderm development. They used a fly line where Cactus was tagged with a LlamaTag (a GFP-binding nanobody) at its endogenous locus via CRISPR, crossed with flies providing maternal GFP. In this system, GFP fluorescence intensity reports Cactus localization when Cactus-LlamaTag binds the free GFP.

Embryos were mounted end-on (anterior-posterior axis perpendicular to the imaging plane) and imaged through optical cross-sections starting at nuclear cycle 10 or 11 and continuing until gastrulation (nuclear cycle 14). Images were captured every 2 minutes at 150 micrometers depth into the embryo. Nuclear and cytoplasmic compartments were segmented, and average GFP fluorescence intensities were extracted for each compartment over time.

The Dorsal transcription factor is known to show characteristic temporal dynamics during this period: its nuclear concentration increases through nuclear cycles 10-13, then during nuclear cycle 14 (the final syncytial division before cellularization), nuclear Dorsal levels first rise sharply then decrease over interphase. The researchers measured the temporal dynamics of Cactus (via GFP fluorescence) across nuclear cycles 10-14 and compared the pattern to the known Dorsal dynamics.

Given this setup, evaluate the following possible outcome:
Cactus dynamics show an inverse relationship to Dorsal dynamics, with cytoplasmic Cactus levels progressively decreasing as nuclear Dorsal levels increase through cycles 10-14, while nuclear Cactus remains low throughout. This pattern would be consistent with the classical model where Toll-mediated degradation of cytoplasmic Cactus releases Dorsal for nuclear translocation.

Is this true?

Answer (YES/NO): NO